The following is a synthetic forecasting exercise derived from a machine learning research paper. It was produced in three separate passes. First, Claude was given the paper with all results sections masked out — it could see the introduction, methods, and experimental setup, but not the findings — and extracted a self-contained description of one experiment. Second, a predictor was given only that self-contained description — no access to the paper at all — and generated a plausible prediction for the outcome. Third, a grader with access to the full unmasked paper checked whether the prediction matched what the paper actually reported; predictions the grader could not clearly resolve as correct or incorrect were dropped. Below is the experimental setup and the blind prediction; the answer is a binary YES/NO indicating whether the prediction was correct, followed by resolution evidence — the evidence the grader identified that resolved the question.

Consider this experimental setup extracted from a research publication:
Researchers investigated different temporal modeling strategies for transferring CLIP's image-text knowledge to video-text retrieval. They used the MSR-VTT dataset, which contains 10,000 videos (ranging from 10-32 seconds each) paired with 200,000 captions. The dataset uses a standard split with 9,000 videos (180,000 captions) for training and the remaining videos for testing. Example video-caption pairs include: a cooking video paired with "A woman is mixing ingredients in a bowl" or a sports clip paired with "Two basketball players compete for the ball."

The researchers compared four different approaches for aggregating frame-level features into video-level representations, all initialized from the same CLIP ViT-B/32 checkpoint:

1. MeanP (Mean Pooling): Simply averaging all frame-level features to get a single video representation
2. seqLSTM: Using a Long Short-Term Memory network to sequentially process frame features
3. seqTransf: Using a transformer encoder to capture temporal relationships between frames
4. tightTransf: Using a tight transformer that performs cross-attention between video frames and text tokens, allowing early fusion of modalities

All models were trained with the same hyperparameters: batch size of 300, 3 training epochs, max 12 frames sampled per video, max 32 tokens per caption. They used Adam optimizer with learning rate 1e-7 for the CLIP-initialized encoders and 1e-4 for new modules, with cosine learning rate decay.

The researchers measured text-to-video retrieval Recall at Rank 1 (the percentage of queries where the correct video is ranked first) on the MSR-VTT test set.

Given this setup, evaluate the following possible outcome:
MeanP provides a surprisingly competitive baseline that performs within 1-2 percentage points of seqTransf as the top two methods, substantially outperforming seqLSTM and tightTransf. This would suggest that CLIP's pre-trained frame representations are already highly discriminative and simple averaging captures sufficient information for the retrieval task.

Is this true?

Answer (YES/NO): NO